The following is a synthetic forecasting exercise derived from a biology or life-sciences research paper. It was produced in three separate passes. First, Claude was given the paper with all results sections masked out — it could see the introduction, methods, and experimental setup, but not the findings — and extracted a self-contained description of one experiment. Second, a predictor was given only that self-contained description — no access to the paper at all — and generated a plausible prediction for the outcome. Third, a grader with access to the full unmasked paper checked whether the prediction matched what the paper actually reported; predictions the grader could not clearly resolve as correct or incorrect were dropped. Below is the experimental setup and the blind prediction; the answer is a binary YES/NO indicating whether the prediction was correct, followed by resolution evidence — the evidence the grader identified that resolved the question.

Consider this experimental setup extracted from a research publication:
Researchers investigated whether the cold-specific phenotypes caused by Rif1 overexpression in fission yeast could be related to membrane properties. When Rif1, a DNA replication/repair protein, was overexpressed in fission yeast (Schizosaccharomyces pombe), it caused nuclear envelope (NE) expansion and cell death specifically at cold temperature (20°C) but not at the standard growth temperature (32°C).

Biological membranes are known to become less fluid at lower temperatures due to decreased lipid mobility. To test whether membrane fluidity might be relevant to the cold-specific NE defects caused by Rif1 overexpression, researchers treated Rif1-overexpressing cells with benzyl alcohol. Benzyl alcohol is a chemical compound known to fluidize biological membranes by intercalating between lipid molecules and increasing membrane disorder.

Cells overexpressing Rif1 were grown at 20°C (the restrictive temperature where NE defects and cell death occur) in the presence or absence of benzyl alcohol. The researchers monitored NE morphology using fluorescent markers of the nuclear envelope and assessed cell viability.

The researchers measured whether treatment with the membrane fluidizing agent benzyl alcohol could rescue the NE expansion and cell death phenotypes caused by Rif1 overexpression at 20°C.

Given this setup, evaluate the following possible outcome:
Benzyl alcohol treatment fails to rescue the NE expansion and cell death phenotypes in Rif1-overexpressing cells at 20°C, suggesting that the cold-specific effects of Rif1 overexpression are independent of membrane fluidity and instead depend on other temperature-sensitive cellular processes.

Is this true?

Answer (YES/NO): NO